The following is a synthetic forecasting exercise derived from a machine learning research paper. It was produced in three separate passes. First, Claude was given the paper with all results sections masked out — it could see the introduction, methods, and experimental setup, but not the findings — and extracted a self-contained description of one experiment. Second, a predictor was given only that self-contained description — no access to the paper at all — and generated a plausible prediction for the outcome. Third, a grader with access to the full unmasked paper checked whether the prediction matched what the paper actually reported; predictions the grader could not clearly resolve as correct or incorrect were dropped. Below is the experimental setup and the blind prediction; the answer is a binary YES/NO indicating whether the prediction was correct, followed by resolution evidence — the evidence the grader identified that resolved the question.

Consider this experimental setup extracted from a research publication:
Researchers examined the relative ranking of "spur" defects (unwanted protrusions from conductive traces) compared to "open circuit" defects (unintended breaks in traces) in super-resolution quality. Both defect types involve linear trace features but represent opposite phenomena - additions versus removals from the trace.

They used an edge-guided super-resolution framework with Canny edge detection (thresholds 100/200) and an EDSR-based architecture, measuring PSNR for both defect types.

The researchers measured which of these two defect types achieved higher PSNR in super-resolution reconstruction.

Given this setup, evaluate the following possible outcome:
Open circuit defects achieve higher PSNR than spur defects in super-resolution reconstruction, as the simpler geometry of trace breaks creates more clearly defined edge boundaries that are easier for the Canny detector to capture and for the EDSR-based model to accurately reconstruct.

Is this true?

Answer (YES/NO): NO